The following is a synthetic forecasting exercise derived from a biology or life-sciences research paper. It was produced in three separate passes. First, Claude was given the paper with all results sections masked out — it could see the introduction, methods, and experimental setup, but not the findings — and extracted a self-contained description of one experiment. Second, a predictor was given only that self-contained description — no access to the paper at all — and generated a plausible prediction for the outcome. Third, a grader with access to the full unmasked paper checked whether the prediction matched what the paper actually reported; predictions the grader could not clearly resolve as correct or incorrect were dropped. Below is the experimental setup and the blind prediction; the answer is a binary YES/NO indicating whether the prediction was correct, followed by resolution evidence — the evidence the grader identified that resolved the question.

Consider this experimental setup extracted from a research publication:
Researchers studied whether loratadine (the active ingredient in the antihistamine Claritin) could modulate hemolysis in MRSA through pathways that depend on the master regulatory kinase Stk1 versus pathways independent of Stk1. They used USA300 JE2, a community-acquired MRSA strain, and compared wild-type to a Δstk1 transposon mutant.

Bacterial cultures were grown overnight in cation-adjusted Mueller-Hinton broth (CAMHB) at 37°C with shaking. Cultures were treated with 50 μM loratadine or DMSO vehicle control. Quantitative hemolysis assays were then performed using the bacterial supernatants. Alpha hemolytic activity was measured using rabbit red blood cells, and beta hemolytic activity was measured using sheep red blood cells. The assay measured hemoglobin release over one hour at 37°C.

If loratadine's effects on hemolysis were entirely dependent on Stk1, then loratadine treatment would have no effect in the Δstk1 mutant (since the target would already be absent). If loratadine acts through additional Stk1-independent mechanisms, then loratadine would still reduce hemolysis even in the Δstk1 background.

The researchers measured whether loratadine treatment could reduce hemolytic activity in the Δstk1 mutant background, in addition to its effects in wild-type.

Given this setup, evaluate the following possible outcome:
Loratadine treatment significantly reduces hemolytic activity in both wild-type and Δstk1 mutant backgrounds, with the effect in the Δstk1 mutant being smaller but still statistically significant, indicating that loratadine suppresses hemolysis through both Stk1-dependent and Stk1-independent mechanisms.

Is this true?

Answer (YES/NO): NO